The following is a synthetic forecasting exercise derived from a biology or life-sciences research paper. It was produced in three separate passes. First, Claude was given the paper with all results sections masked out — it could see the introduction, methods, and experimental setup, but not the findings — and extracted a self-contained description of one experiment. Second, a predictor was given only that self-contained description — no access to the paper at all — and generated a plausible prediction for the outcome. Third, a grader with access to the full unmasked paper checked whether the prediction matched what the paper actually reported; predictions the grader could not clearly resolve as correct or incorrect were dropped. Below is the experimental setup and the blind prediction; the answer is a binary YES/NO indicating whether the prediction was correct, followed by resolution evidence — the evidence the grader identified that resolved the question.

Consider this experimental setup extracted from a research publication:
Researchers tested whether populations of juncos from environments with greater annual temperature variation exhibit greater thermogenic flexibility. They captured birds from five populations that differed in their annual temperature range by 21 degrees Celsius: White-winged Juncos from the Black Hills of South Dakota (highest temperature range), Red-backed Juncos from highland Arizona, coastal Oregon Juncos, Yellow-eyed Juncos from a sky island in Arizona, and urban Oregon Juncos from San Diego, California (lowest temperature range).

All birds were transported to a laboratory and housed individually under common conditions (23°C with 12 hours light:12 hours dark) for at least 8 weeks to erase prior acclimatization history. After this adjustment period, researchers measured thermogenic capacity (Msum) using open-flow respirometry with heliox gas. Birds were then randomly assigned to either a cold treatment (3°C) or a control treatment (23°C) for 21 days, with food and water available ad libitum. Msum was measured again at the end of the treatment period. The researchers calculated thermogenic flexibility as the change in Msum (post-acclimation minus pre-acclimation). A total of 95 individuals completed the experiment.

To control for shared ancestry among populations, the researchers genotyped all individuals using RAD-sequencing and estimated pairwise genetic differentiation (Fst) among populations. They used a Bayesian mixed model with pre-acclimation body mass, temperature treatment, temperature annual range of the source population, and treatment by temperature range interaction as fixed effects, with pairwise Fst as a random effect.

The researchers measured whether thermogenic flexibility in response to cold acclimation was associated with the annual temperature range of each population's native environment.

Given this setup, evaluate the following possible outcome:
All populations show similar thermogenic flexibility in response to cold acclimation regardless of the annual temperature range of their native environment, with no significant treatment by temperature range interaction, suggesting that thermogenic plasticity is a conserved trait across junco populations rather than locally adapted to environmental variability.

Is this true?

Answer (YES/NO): NO